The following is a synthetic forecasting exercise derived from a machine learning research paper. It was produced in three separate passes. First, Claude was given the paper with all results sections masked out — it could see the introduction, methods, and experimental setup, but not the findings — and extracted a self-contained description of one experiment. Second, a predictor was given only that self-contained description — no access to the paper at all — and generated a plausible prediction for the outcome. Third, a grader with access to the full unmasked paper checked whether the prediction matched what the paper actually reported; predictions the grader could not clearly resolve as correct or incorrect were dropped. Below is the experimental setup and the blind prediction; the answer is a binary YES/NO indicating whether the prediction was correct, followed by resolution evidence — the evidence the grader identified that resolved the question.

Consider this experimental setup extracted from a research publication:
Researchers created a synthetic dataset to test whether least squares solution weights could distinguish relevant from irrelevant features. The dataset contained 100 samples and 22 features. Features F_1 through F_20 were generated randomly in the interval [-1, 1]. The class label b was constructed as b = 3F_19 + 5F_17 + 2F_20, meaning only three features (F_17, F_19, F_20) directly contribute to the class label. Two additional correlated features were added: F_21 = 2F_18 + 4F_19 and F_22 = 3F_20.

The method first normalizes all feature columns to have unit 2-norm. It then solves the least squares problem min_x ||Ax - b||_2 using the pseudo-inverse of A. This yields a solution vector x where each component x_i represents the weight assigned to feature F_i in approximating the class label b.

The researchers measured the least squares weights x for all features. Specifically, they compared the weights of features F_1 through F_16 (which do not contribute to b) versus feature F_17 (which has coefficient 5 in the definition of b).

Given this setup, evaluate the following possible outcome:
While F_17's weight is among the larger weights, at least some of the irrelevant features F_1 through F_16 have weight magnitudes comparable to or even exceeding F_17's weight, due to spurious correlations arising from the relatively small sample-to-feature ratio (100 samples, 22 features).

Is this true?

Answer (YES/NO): NO